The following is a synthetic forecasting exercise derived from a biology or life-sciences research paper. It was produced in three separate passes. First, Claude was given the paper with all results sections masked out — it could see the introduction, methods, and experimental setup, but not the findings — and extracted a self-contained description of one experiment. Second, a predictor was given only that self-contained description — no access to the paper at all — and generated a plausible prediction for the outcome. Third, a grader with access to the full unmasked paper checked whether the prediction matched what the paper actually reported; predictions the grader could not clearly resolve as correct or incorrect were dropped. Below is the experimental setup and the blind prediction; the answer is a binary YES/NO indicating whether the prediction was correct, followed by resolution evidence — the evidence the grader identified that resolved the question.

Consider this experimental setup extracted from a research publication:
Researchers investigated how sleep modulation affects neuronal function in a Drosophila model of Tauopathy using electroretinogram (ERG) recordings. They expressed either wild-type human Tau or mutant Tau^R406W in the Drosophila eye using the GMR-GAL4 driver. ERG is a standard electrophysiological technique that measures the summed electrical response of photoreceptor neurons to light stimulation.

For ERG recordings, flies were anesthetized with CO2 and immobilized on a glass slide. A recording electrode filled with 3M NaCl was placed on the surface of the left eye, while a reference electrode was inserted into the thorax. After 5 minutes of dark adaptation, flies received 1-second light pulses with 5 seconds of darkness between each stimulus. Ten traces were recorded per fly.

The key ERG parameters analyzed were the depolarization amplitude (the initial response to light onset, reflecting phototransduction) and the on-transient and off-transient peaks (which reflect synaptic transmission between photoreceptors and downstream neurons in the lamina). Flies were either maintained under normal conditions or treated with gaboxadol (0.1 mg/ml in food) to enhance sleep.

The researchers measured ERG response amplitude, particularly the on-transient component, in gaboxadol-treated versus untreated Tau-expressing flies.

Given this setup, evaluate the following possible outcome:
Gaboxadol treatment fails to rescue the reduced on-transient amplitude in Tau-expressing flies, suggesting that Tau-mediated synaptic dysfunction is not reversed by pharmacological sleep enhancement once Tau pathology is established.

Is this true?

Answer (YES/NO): NO